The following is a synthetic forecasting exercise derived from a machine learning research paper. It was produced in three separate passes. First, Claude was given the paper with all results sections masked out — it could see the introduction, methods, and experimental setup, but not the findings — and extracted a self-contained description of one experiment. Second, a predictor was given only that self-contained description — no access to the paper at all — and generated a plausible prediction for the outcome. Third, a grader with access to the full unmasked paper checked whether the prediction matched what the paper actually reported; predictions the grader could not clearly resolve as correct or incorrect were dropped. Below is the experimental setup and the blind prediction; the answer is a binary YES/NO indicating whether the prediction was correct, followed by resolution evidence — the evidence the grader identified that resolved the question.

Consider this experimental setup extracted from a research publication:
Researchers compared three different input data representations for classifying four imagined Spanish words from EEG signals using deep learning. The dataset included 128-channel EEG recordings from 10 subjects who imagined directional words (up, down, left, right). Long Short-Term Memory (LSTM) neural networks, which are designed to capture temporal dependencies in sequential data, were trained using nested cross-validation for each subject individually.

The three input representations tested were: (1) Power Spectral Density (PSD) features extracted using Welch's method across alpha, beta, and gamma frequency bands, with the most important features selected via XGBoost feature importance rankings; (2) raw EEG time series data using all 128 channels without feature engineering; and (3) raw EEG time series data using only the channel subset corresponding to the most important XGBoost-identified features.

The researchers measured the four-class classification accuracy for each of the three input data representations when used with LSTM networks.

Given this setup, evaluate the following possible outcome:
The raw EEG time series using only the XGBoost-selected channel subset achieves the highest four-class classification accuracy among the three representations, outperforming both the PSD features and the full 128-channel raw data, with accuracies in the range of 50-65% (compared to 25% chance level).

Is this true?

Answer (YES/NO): NO